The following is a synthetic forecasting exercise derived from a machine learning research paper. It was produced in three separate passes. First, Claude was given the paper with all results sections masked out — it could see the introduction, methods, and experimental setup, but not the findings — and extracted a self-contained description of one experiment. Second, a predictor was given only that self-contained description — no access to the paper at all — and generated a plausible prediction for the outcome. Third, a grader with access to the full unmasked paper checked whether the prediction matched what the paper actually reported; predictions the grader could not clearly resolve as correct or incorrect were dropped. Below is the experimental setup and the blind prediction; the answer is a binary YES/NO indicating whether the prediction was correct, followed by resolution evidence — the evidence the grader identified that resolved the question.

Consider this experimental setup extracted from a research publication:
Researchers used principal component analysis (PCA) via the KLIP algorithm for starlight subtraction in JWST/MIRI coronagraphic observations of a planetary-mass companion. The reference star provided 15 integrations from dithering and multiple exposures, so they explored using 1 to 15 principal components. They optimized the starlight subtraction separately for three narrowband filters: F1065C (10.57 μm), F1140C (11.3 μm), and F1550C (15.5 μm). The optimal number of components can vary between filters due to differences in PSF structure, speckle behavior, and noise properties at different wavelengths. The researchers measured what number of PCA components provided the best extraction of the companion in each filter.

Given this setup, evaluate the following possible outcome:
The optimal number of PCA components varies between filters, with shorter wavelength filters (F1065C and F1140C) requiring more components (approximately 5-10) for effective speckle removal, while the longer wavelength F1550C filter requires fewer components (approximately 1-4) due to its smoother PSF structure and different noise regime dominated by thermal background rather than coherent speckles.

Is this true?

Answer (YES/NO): NO